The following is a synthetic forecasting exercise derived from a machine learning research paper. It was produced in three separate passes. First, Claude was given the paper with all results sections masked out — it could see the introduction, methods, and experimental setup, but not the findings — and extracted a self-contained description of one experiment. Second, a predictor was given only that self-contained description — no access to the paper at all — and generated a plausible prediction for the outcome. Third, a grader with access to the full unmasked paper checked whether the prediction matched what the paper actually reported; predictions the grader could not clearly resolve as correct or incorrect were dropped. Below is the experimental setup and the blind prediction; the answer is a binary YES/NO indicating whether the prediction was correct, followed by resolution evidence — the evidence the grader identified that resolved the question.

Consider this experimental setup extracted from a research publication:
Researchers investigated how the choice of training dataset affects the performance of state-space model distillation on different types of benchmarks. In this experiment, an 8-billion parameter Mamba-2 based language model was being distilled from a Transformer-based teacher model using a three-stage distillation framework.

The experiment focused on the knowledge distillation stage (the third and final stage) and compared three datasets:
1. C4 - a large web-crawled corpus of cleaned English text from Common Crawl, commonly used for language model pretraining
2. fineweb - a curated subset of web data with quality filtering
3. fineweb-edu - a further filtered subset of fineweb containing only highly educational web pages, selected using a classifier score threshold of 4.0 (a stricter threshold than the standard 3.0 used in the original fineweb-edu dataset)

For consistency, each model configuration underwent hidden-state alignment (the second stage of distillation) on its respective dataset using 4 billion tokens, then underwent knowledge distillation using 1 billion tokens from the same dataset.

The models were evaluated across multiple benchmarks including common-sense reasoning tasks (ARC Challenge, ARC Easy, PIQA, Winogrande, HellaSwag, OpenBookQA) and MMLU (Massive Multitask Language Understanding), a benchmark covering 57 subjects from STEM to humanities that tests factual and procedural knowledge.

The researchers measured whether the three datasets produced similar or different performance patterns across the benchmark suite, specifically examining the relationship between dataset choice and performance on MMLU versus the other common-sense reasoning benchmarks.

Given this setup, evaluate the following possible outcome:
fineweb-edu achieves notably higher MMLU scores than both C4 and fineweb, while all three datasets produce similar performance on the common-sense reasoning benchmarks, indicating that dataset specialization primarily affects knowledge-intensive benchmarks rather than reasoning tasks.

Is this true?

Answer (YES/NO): YES